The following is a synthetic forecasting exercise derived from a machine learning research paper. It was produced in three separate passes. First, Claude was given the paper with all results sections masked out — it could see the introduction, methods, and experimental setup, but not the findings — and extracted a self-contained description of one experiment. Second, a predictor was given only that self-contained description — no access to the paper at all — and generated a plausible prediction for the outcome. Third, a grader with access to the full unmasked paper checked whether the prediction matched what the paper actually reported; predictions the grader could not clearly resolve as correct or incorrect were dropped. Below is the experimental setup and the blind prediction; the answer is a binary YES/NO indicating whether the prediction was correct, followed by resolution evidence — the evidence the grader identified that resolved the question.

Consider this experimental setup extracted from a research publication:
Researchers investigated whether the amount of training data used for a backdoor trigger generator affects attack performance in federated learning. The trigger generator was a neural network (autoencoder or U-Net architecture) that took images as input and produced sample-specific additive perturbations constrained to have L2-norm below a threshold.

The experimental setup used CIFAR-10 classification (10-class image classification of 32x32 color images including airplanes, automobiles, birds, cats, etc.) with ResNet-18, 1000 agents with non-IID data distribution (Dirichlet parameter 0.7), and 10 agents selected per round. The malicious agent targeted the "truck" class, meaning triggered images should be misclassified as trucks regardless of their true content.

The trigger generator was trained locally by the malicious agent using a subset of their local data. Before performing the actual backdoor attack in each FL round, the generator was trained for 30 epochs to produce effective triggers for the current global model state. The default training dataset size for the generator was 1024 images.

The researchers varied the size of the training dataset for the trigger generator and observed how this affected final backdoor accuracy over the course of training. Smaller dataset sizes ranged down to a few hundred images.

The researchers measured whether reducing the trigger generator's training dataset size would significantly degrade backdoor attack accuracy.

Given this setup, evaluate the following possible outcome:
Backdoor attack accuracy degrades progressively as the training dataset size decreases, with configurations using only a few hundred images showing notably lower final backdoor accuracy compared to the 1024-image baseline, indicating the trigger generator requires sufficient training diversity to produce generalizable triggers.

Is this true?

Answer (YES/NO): NO